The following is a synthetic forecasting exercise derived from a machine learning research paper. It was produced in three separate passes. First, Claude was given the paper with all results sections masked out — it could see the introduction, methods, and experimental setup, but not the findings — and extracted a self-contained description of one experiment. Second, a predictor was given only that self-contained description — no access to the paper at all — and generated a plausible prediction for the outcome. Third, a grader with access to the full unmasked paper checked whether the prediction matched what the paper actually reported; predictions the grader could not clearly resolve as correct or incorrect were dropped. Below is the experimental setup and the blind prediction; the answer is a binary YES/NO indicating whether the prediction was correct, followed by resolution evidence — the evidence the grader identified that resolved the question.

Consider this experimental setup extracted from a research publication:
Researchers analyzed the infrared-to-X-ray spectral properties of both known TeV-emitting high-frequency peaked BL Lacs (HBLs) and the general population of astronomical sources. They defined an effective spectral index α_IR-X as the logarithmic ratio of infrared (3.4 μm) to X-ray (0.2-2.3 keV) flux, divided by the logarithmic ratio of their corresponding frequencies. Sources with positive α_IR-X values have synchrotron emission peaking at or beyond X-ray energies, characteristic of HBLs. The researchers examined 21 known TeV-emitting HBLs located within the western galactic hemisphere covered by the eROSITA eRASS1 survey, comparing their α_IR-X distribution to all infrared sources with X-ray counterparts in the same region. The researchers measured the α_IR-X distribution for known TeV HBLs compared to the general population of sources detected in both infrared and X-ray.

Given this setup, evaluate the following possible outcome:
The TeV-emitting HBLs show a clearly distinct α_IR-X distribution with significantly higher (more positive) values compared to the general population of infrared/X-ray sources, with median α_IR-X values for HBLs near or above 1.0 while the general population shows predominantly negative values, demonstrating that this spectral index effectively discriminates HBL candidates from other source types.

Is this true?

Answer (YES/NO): NO